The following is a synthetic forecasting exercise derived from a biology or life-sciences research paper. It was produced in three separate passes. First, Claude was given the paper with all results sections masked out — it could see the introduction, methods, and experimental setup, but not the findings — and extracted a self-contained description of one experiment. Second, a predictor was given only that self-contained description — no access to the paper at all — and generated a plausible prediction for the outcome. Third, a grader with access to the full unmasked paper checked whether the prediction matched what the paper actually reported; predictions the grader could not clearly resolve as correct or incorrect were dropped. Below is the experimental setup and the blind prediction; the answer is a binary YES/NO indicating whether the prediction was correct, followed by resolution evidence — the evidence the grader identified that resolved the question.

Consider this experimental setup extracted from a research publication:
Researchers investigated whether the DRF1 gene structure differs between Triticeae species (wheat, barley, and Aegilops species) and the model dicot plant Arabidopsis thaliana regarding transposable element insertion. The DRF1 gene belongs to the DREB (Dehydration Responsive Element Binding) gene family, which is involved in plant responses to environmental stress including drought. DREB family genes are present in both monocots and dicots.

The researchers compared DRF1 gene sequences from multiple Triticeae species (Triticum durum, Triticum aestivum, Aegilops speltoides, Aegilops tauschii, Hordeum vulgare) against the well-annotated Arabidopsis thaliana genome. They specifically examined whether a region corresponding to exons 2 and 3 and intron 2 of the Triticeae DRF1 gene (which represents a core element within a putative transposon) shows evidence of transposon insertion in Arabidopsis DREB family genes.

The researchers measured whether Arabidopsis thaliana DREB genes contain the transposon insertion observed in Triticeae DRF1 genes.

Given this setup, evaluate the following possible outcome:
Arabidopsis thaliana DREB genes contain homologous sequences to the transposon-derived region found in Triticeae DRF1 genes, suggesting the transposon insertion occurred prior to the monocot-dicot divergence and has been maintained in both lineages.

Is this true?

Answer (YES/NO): NO